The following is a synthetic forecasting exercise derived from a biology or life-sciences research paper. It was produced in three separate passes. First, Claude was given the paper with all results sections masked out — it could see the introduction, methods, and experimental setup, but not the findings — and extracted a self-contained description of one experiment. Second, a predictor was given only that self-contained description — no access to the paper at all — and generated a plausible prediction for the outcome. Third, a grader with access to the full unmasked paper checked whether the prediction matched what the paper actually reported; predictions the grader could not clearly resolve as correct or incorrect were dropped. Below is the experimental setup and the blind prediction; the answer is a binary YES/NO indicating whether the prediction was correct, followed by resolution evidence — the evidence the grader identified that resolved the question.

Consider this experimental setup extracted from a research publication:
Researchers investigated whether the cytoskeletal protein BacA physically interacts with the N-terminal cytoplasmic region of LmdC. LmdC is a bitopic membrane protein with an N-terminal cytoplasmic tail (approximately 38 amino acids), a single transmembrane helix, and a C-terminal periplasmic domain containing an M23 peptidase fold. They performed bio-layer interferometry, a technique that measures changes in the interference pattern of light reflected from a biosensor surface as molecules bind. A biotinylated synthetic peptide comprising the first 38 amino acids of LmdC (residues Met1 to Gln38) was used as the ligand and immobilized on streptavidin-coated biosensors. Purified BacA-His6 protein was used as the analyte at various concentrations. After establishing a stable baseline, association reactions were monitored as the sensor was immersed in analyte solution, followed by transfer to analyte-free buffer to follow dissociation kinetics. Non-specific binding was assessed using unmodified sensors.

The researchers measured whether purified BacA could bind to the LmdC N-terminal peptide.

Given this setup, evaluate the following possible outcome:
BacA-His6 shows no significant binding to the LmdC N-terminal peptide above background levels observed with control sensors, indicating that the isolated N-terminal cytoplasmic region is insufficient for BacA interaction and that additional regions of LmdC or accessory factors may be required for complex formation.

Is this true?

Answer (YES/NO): NO